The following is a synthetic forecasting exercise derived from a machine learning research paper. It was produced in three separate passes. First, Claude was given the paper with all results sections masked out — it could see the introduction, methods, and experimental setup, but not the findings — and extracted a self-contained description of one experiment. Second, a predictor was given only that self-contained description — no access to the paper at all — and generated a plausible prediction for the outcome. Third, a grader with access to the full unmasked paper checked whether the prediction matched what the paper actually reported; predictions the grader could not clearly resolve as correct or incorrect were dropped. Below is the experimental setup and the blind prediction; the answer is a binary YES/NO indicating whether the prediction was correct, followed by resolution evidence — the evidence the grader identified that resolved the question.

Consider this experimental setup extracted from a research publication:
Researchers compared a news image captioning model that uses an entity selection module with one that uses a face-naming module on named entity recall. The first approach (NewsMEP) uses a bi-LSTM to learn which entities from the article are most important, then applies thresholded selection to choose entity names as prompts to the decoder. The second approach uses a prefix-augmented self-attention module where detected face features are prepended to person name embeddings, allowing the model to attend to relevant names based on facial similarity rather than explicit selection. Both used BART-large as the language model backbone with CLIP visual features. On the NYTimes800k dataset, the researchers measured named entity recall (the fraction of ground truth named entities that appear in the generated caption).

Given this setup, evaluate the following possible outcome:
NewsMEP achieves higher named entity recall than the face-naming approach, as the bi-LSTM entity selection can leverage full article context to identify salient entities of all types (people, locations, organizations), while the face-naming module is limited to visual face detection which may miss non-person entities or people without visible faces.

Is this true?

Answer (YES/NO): YES